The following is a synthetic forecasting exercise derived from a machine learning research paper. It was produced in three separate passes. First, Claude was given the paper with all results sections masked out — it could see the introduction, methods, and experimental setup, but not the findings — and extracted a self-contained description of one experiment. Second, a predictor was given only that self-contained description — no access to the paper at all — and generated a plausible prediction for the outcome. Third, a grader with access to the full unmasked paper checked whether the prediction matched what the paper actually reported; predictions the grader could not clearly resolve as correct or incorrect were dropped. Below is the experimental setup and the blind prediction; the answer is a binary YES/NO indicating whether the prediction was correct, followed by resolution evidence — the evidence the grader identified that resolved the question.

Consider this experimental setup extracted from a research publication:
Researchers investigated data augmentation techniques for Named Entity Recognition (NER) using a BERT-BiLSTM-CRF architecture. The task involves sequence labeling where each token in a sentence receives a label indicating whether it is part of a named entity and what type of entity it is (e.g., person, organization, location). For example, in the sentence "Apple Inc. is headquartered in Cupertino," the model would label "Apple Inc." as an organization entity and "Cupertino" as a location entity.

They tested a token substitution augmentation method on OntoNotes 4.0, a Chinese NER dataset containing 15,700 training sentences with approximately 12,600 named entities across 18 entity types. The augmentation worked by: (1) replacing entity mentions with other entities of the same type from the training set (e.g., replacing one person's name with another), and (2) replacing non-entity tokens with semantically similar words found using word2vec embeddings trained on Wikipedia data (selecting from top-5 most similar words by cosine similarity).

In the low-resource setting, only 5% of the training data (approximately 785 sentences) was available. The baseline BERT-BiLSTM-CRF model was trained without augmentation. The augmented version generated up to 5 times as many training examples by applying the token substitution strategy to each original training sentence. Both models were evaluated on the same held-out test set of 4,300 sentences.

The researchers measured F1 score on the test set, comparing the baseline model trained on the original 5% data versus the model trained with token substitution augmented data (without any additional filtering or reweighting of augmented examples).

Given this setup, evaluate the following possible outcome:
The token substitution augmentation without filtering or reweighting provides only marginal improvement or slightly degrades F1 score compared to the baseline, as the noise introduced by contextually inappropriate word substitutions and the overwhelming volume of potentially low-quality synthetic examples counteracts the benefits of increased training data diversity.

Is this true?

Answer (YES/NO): YES